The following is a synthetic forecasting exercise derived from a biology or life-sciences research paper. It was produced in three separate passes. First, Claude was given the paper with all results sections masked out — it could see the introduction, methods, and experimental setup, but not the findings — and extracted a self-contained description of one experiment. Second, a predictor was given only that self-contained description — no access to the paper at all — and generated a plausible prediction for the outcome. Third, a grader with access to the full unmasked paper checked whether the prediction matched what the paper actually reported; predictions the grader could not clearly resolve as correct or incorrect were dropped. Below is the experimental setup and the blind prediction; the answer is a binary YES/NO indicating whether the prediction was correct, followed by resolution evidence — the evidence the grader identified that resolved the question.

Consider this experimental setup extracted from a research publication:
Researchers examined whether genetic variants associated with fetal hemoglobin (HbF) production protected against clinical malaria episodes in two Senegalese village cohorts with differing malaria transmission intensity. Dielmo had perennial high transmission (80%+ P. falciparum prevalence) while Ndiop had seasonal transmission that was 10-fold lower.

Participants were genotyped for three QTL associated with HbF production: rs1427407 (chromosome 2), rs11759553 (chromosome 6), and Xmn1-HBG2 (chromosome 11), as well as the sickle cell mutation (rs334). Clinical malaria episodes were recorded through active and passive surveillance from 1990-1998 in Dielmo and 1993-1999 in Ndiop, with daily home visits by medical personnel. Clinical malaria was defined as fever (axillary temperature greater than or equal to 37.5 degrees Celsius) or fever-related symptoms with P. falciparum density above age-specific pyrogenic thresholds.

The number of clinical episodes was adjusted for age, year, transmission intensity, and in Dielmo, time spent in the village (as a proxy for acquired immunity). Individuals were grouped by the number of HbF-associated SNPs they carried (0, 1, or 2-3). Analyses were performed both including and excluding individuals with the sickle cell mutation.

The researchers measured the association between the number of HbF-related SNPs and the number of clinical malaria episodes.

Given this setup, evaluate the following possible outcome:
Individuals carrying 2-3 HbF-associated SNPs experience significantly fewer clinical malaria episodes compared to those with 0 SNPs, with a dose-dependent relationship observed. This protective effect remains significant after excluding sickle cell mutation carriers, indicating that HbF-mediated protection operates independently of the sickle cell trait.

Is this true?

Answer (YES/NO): NO